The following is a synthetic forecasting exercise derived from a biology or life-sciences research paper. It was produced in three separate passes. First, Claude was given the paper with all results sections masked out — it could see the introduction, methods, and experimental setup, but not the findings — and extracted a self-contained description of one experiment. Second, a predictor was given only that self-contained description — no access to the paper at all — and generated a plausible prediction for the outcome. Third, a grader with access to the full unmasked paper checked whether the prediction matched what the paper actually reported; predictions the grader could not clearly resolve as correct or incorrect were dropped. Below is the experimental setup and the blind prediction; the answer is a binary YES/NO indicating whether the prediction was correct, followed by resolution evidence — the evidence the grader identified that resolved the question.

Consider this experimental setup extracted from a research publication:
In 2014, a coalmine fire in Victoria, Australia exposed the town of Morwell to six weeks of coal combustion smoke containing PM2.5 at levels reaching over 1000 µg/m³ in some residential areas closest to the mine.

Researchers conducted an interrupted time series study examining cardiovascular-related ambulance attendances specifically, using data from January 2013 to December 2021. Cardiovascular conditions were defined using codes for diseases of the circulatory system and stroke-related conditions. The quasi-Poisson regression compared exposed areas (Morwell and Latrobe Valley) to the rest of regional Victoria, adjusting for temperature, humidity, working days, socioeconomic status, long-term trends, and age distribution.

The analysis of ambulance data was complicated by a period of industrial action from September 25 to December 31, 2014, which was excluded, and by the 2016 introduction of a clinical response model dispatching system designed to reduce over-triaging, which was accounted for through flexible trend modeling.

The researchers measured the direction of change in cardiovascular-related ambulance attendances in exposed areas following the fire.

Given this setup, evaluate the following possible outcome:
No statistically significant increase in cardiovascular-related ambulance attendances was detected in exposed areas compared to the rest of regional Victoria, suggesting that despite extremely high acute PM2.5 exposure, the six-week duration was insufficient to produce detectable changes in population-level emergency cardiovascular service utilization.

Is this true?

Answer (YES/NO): NO